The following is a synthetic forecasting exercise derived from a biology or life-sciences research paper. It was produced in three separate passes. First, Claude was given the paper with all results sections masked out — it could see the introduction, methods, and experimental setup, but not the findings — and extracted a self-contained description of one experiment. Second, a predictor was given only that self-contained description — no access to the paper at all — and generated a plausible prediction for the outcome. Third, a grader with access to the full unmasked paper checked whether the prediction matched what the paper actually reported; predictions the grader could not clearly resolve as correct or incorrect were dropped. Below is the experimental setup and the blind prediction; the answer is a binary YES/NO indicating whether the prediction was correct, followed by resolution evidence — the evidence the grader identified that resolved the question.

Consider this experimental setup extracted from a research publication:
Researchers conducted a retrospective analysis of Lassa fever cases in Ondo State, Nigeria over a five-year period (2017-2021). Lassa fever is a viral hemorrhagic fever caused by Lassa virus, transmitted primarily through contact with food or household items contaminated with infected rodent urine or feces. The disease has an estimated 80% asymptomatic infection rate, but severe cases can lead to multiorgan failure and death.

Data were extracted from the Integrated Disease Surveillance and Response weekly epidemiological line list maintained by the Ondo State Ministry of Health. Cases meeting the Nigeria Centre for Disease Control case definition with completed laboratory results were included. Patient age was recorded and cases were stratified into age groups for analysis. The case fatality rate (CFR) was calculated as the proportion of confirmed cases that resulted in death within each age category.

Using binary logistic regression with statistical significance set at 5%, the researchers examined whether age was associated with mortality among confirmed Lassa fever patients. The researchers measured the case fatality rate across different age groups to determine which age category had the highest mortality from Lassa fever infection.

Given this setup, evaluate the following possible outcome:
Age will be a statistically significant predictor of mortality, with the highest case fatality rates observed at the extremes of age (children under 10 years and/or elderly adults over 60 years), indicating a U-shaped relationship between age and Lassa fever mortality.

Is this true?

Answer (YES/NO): NO